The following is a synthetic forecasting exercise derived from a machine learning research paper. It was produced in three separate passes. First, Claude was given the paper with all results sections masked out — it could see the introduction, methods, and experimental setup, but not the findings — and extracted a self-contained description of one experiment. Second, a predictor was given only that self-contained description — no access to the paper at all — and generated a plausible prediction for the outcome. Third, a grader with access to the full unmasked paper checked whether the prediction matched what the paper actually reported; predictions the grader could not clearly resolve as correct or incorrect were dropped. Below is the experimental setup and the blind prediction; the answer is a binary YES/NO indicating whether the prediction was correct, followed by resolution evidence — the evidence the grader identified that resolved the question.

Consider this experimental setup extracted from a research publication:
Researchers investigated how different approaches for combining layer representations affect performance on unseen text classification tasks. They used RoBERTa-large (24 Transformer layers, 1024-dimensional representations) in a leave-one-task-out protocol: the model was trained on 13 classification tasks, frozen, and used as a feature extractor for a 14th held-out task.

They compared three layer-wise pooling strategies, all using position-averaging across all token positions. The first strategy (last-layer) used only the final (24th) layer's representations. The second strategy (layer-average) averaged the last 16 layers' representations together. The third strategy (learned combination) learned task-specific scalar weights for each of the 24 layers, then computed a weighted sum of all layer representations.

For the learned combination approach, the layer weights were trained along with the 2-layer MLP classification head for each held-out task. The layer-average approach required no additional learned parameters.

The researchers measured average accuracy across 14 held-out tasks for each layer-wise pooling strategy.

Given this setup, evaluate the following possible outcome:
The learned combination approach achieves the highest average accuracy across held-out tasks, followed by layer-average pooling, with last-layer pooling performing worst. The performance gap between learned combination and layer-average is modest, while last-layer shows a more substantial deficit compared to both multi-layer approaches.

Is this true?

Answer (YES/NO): YES